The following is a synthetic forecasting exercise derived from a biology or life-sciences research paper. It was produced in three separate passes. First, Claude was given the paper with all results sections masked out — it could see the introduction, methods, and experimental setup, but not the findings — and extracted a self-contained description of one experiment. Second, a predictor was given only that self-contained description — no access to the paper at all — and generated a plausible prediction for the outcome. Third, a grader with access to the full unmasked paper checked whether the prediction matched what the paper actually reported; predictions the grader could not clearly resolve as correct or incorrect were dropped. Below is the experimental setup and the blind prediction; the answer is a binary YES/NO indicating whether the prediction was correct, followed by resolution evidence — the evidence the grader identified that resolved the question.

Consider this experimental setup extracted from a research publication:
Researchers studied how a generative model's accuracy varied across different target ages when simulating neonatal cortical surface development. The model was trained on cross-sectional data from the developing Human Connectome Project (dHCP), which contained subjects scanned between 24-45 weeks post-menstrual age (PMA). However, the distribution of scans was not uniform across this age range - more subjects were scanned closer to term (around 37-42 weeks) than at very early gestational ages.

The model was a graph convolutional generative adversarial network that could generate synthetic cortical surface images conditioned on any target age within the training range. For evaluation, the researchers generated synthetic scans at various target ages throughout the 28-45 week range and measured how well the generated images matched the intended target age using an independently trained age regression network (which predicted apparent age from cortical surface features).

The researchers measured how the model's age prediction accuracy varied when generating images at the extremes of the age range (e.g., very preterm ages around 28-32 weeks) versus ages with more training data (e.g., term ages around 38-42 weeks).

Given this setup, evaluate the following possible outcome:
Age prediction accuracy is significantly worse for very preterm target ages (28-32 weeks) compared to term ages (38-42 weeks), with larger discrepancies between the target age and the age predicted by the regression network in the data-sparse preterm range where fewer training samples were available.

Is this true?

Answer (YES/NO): YES